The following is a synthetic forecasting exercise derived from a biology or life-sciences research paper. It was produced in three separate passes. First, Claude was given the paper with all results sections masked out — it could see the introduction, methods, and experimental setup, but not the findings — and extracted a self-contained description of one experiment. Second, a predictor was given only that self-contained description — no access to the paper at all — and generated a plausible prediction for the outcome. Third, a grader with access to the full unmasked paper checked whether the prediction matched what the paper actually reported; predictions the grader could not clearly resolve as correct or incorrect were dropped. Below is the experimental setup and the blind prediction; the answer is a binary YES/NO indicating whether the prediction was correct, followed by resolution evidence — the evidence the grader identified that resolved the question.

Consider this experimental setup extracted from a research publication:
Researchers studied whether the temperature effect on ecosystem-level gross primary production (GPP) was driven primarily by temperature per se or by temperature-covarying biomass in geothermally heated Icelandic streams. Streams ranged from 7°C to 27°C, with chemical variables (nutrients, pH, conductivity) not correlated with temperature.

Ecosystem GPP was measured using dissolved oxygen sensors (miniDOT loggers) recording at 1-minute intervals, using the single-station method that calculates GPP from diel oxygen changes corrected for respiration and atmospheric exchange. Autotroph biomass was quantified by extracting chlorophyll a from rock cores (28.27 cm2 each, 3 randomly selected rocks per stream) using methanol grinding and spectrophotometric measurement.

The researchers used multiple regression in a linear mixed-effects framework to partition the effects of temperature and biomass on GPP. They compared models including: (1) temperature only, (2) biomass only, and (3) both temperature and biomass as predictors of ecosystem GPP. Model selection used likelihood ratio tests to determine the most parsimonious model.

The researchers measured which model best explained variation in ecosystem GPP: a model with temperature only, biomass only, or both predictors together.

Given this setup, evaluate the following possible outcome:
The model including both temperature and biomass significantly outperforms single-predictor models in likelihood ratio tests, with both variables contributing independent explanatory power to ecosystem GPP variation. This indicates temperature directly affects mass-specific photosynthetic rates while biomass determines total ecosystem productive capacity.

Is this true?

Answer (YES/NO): NO